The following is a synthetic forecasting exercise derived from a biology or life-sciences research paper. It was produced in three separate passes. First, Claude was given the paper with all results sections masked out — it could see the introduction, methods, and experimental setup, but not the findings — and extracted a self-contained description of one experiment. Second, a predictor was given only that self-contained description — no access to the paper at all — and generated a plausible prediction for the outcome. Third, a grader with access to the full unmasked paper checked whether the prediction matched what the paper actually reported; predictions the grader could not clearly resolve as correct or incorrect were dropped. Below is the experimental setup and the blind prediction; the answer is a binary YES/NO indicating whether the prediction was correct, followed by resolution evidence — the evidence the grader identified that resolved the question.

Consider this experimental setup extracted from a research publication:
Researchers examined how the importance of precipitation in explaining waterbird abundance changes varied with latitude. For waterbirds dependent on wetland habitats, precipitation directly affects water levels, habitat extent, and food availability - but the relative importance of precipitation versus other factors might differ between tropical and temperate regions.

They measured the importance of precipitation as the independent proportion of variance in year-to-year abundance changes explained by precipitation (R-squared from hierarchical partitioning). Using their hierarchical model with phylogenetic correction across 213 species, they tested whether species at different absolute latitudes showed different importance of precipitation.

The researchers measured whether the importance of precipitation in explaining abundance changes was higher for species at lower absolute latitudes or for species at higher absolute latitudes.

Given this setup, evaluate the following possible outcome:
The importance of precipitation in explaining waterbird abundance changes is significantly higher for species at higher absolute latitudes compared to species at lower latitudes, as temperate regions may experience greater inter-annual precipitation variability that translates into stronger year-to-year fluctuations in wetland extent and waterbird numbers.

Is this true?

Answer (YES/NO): NO